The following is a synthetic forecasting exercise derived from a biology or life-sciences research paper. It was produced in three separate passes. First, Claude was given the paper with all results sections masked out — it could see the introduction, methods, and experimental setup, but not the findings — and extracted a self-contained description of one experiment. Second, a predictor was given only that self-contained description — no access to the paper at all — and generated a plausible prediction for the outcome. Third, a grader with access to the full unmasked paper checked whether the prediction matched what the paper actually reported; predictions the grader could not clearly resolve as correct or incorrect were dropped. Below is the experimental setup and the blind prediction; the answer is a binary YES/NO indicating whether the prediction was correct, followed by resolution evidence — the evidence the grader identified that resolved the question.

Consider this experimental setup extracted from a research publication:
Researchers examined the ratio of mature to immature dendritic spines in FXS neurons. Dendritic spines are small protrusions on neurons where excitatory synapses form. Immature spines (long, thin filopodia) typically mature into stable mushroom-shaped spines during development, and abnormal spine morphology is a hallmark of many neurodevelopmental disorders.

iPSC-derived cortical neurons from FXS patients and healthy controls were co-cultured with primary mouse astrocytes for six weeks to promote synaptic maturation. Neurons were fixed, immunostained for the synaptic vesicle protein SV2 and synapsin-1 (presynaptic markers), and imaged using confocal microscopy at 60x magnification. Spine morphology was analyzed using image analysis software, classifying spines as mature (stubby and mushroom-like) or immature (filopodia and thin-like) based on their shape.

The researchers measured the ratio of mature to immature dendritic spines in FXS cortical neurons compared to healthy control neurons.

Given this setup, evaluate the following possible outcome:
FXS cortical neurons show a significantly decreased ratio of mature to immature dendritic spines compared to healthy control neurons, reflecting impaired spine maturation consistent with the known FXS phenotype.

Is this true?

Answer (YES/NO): YES